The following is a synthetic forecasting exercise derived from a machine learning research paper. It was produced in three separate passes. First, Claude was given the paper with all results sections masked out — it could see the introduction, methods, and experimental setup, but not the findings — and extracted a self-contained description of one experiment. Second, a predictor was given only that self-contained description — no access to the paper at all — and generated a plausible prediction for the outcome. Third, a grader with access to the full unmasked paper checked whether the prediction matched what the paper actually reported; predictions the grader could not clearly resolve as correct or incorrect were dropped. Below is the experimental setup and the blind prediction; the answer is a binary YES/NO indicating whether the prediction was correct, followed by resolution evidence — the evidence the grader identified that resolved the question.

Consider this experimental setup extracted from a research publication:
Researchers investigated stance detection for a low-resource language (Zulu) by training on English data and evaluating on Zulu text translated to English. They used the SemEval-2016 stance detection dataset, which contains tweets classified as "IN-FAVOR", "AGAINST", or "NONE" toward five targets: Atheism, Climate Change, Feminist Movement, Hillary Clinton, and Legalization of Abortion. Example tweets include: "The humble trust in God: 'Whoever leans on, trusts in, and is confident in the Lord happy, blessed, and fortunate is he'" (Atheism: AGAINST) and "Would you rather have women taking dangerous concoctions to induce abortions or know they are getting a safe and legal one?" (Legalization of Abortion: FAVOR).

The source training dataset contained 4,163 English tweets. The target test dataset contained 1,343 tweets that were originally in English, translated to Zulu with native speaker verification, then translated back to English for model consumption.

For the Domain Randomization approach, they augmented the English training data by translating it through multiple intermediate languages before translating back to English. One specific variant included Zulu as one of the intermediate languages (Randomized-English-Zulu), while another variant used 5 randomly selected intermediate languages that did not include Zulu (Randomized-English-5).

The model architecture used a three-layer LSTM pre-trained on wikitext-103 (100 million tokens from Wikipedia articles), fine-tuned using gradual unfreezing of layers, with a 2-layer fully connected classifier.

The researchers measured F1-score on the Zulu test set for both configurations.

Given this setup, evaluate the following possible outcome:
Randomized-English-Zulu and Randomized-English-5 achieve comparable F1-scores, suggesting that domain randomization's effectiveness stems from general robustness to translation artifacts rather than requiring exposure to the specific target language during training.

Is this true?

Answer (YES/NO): NO